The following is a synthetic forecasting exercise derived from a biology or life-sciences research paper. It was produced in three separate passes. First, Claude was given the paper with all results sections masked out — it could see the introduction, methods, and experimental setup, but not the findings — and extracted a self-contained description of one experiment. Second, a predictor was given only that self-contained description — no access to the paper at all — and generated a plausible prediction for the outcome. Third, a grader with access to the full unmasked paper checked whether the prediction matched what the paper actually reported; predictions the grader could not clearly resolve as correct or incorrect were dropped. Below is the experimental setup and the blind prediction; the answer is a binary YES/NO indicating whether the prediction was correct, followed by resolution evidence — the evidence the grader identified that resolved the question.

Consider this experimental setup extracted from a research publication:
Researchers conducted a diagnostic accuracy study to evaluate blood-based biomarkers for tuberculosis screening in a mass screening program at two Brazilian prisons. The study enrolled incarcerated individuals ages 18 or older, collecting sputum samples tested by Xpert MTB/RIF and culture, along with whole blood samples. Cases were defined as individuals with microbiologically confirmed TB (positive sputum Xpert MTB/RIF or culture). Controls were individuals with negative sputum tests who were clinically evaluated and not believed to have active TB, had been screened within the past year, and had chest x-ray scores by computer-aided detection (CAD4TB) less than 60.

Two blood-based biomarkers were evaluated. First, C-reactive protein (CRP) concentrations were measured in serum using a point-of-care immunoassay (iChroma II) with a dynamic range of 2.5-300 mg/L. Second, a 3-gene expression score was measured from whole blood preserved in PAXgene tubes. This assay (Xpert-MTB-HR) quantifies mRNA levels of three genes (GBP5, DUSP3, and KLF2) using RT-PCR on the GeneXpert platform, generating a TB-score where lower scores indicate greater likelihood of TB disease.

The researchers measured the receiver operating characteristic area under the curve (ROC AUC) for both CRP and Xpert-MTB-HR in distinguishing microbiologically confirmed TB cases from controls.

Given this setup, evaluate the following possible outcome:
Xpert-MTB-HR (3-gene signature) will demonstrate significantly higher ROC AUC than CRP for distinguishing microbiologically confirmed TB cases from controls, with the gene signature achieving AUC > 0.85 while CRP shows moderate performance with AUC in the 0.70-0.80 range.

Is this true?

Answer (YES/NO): NO